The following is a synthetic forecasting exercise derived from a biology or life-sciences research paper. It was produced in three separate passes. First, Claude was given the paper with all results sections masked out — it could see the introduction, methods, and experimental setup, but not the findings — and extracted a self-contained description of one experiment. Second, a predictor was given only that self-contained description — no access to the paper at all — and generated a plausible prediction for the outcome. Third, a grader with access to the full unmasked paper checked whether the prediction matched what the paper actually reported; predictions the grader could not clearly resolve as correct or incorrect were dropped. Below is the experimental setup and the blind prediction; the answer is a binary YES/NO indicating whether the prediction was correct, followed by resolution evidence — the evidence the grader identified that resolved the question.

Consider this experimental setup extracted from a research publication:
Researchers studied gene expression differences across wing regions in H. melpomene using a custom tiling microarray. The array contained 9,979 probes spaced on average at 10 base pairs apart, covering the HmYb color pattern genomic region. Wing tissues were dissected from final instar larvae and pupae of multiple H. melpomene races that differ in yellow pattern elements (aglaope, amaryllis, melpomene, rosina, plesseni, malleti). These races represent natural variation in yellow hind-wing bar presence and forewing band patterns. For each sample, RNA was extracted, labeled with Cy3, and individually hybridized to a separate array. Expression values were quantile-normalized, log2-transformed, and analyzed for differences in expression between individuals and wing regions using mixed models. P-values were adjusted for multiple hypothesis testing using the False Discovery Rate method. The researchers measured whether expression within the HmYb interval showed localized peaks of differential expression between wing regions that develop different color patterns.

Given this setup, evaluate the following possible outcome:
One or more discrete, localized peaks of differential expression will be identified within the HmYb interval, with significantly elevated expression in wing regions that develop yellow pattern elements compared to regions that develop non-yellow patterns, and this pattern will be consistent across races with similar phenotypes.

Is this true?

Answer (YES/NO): NO